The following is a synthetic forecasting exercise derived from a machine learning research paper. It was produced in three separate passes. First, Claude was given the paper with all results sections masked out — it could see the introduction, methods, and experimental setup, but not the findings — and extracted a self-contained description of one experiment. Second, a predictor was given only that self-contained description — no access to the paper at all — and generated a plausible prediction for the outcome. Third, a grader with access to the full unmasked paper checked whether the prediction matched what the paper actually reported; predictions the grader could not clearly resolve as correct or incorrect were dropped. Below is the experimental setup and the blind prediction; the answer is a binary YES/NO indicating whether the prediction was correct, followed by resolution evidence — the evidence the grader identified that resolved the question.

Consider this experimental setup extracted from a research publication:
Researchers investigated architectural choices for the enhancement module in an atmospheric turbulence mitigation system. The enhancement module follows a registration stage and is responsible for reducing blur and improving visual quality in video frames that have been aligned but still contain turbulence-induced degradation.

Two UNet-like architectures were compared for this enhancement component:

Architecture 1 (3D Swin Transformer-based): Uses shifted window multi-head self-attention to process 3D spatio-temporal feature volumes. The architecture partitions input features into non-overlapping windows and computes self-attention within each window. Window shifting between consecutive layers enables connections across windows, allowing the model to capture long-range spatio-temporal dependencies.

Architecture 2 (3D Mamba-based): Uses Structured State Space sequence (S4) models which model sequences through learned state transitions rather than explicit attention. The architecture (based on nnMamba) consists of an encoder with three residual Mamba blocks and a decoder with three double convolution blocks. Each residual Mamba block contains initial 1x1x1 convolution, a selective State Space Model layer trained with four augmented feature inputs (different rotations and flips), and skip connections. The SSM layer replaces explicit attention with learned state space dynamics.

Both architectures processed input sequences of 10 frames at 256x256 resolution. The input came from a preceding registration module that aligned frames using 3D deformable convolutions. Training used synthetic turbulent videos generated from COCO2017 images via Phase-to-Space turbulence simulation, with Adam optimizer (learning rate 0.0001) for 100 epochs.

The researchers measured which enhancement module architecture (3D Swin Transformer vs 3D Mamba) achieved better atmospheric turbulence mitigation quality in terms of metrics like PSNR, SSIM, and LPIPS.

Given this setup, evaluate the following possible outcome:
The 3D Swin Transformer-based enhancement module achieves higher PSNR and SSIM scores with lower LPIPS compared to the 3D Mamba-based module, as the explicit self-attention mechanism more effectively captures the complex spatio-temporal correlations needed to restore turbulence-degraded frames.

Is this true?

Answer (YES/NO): NO